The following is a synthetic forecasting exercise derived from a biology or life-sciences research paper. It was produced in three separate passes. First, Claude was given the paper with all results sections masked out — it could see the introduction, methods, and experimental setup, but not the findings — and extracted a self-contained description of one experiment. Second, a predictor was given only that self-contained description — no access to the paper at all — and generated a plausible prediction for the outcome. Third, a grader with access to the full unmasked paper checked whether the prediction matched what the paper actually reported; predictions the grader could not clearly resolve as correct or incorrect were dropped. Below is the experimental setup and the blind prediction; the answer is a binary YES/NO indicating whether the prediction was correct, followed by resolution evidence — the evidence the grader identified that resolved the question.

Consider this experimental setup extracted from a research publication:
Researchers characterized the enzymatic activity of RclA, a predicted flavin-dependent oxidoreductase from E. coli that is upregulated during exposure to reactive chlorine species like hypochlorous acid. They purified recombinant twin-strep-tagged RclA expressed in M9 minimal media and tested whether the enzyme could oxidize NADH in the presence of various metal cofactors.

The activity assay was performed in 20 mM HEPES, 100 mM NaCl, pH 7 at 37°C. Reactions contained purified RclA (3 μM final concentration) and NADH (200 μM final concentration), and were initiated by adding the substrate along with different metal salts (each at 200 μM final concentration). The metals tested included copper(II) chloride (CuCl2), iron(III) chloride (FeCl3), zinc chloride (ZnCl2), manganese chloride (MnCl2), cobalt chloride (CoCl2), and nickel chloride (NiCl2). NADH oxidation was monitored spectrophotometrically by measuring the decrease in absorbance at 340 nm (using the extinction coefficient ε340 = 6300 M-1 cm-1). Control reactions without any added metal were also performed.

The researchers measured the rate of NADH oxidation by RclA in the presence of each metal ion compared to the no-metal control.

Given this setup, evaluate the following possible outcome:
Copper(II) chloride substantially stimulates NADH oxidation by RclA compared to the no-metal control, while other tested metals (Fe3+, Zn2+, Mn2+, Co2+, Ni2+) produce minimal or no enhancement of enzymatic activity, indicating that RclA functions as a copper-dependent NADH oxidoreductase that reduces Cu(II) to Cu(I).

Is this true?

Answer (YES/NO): YES